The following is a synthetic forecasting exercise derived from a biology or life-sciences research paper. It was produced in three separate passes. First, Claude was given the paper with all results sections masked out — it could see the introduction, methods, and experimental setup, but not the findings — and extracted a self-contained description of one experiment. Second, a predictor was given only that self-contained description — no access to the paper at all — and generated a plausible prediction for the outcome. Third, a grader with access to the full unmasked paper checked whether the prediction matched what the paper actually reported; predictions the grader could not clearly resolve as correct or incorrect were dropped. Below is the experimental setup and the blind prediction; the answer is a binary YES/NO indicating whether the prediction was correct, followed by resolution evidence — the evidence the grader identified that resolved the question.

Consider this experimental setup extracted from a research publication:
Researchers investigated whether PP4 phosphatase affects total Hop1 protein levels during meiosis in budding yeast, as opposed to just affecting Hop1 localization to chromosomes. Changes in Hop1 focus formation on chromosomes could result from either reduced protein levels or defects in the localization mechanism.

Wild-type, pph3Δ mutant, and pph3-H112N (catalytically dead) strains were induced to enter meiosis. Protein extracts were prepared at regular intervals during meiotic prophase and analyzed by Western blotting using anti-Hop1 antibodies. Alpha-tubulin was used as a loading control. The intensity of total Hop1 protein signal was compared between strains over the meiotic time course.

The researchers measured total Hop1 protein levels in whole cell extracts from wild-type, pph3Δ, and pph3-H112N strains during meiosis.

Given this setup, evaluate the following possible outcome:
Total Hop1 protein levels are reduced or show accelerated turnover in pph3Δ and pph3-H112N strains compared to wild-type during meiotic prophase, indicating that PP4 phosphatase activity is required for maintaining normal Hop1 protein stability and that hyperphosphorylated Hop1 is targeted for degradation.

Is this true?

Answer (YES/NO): NO